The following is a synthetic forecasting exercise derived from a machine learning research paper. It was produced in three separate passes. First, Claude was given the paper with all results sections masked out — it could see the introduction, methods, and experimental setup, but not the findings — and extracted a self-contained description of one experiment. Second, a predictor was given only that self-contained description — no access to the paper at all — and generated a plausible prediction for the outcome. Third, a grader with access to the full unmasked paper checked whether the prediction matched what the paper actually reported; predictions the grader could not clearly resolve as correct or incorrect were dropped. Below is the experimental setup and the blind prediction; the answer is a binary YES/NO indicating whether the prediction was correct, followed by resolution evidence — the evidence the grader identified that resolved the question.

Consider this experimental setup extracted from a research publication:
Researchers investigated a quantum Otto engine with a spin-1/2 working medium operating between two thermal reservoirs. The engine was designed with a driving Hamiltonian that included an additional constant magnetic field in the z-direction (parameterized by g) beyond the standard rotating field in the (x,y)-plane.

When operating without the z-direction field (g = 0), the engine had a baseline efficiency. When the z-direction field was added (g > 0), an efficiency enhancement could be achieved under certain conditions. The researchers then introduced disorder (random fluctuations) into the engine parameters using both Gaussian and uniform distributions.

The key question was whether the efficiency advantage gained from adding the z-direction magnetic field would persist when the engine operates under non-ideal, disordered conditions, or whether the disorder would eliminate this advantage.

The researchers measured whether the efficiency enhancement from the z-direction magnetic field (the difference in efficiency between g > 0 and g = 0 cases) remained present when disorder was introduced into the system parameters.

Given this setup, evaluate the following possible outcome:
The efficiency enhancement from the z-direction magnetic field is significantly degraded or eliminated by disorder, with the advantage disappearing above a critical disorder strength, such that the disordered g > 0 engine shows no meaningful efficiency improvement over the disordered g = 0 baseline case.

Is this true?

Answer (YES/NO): NO